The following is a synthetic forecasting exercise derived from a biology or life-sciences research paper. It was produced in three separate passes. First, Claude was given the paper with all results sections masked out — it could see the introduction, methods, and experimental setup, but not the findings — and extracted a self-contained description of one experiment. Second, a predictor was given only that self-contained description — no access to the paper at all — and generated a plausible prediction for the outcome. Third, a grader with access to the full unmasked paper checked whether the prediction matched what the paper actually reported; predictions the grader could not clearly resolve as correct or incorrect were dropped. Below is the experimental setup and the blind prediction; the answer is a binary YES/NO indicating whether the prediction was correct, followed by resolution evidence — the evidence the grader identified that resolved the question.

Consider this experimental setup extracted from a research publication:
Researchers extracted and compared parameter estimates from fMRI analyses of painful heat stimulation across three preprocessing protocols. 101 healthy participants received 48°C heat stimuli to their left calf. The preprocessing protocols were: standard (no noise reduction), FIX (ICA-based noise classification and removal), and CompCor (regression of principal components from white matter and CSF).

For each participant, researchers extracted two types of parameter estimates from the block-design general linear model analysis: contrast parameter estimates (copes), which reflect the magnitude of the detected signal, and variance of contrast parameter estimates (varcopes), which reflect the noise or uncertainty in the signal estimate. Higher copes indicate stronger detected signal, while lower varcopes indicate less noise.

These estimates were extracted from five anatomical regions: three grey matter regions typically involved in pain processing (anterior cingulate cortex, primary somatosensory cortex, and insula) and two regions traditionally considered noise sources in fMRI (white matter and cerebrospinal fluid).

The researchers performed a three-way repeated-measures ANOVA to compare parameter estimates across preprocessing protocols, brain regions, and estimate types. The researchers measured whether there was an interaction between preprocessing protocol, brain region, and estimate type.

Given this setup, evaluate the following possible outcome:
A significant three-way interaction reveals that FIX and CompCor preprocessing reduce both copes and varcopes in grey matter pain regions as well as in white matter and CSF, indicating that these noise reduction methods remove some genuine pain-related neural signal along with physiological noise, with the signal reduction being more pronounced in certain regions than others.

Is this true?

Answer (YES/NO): NO